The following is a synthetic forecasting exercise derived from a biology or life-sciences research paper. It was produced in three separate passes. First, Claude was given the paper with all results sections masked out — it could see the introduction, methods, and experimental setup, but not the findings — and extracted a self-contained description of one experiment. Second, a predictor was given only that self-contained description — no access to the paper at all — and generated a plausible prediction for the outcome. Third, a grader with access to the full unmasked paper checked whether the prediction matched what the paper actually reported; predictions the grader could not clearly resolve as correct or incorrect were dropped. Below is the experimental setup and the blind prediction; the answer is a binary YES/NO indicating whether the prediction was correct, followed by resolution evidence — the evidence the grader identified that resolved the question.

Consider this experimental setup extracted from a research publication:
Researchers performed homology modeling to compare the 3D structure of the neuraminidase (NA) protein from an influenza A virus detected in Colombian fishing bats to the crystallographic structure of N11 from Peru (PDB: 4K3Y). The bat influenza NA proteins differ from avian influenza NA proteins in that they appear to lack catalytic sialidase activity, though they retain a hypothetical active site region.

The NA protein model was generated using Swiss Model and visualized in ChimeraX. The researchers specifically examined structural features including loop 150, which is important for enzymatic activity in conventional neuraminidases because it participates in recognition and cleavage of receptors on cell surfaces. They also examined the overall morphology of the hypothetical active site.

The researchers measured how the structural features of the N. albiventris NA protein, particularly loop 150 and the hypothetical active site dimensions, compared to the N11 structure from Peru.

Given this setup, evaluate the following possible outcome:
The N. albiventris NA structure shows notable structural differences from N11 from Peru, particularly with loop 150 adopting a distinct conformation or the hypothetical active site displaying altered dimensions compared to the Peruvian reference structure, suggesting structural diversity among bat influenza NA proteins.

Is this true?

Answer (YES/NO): YES